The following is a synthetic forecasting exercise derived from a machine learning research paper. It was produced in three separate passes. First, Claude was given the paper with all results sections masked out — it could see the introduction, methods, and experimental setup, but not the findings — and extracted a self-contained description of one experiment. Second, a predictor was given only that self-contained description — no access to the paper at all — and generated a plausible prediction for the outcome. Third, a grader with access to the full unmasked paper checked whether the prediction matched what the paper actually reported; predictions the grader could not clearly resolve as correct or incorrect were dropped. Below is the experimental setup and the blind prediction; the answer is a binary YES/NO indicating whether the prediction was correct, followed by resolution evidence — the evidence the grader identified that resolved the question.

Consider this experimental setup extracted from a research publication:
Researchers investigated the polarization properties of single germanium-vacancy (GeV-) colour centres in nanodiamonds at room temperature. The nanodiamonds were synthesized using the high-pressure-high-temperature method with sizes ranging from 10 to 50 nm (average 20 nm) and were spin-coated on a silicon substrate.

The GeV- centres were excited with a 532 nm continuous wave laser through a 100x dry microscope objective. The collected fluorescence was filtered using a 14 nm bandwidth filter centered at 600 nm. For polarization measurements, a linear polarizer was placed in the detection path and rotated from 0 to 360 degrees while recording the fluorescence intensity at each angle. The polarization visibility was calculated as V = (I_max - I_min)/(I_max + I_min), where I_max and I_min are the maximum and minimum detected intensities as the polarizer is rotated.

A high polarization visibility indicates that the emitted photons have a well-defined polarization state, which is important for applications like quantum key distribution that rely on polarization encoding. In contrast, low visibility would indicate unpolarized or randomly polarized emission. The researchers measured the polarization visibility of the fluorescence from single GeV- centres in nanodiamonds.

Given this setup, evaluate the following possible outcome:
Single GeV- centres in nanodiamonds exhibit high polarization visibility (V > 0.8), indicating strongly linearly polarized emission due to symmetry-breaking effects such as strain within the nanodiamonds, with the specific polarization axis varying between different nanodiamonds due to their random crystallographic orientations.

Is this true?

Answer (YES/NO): YES